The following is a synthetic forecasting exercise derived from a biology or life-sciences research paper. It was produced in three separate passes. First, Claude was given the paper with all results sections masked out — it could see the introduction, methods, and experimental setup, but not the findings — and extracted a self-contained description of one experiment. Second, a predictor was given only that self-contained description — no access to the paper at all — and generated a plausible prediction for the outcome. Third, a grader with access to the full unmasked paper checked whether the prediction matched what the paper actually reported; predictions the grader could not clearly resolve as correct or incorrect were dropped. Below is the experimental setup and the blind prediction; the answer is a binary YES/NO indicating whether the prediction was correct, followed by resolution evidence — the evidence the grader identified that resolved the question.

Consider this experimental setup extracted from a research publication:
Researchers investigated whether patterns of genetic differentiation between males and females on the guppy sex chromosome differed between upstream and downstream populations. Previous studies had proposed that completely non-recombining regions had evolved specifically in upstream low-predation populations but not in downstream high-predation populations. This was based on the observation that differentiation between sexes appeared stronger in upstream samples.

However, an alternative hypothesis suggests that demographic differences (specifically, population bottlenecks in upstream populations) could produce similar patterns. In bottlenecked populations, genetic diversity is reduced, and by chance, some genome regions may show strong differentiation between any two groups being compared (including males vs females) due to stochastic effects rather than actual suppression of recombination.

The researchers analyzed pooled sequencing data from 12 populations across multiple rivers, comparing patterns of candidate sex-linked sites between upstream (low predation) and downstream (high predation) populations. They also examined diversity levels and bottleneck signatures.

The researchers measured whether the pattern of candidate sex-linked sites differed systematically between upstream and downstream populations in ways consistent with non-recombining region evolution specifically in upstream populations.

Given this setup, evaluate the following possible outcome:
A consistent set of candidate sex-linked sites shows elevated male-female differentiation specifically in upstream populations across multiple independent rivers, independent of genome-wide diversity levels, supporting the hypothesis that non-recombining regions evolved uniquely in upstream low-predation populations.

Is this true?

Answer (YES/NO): NO